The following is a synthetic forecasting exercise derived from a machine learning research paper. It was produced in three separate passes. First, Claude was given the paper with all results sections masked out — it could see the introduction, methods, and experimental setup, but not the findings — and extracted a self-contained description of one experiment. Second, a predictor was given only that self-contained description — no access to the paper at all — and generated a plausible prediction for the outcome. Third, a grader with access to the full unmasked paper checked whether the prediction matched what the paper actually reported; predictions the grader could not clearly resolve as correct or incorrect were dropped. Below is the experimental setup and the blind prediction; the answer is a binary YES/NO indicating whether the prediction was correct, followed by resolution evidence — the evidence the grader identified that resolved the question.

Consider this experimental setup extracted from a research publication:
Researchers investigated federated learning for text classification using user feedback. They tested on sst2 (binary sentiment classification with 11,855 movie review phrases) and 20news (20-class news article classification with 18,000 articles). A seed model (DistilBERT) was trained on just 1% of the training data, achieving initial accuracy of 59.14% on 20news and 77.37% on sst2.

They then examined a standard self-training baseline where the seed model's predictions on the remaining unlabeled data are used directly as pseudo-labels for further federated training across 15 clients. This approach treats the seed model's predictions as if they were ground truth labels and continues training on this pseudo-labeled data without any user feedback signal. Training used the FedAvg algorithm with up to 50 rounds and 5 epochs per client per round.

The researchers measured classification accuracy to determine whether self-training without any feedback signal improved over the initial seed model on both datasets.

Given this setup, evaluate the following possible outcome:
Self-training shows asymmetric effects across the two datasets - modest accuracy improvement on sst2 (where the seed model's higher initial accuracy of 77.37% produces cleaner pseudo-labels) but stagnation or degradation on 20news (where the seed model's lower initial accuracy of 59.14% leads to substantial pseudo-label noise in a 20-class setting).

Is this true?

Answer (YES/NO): NO